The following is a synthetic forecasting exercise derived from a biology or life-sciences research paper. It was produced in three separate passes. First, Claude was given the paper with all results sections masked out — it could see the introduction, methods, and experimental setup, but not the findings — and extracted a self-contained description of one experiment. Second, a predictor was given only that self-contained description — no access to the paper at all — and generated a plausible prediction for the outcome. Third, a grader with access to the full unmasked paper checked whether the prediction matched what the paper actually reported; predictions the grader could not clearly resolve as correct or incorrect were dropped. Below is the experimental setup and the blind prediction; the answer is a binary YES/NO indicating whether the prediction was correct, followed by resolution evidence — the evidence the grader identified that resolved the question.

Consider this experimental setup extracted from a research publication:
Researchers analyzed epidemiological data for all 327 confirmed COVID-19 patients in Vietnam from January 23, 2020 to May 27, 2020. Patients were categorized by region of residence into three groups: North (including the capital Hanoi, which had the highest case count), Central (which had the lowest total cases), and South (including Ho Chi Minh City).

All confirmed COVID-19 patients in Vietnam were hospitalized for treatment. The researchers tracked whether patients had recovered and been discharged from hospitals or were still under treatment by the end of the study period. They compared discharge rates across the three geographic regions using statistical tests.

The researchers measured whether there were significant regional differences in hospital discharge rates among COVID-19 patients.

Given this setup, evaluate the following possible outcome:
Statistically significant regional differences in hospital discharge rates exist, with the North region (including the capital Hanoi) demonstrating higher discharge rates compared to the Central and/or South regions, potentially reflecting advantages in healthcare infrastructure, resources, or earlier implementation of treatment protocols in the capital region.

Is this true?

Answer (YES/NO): NO